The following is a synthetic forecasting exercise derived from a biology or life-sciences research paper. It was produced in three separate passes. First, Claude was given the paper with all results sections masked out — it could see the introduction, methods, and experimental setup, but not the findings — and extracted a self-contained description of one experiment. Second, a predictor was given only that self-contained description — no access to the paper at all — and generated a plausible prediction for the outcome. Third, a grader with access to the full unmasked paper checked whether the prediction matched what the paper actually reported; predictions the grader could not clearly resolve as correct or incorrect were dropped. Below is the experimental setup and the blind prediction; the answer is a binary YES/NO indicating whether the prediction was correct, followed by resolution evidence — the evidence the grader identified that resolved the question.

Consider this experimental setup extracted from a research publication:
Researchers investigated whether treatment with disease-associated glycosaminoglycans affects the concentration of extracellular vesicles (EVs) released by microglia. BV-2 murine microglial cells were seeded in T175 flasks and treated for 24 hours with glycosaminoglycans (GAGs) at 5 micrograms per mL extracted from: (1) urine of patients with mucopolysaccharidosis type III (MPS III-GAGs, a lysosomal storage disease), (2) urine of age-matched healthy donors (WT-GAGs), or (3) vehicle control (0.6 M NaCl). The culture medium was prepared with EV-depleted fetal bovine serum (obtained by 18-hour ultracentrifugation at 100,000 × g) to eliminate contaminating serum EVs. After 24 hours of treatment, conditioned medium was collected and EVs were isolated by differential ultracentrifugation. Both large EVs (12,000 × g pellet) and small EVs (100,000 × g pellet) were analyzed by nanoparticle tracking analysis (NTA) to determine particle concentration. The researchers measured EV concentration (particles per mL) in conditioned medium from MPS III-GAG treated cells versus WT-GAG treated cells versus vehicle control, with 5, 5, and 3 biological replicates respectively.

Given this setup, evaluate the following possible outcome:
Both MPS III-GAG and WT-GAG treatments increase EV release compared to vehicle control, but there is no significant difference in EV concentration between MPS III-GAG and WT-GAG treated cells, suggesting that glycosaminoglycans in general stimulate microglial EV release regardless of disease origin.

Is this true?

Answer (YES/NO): NO